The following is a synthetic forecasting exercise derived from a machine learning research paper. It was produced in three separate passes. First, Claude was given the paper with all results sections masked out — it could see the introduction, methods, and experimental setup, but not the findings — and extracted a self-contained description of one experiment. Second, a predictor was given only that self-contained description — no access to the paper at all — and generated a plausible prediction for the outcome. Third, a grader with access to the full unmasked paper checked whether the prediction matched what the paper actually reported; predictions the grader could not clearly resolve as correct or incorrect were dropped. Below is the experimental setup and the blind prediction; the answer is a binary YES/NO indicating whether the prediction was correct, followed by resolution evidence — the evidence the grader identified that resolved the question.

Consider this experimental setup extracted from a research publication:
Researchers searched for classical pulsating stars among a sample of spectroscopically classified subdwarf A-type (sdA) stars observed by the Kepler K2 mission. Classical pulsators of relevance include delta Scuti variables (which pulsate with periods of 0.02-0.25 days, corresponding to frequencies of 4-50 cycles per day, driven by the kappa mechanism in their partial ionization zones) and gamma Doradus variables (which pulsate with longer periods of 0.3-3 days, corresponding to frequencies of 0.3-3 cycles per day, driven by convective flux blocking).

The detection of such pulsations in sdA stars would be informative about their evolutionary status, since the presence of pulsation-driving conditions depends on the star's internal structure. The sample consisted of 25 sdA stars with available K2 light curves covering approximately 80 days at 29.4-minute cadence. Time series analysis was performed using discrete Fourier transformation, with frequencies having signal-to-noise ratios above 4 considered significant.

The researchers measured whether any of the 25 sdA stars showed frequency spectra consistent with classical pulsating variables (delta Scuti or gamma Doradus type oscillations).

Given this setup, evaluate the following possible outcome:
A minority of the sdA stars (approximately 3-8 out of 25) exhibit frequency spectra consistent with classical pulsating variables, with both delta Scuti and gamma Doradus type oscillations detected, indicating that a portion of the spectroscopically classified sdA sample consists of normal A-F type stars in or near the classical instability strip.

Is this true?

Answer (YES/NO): NO